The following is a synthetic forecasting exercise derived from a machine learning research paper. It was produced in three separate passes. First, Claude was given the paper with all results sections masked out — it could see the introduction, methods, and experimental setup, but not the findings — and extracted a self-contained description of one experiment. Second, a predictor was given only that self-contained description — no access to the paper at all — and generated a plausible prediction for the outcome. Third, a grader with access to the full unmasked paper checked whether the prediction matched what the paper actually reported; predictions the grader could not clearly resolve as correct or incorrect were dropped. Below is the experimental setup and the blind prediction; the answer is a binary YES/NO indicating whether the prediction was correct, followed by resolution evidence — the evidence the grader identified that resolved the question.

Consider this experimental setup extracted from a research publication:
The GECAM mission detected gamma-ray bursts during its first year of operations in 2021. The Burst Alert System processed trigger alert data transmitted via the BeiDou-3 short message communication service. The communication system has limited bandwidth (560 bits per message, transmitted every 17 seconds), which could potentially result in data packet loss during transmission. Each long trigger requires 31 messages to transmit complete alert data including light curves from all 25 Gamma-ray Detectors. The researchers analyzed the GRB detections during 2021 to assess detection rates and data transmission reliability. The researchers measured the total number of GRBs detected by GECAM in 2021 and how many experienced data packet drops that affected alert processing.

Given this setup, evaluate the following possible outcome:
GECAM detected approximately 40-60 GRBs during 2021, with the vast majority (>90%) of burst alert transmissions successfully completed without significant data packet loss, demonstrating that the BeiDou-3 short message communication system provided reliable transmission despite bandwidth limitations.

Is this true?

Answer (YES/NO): NO